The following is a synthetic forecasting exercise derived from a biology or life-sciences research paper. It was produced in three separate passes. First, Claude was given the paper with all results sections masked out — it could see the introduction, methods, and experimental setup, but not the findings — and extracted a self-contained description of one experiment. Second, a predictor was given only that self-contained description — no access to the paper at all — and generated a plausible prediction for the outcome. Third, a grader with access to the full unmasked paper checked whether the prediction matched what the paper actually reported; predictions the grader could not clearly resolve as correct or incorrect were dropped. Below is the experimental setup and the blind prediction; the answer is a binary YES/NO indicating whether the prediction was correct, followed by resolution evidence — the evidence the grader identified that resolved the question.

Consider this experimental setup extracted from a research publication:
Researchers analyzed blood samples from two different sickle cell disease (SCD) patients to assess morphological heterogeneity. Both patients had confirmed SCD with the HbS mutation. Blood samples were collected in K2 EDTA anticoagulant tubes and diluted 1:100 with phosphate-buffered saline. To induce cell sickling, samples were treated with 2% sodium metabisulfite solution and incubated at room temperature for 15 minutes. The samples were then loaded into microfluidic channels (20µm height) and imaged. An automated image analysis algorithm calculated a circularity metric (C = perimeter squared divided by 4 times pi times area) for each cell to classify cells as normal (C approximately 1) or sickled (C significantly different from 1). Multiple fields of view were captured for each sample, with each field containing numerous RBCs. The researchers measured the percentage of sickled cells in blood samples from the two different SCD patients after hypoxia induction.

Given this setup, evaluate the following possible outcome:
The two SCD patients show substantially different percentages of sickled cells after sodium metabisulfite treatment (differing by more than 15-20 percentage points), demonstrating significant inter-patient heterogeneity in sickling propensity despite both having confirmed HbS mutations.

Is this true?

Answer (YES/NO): NO